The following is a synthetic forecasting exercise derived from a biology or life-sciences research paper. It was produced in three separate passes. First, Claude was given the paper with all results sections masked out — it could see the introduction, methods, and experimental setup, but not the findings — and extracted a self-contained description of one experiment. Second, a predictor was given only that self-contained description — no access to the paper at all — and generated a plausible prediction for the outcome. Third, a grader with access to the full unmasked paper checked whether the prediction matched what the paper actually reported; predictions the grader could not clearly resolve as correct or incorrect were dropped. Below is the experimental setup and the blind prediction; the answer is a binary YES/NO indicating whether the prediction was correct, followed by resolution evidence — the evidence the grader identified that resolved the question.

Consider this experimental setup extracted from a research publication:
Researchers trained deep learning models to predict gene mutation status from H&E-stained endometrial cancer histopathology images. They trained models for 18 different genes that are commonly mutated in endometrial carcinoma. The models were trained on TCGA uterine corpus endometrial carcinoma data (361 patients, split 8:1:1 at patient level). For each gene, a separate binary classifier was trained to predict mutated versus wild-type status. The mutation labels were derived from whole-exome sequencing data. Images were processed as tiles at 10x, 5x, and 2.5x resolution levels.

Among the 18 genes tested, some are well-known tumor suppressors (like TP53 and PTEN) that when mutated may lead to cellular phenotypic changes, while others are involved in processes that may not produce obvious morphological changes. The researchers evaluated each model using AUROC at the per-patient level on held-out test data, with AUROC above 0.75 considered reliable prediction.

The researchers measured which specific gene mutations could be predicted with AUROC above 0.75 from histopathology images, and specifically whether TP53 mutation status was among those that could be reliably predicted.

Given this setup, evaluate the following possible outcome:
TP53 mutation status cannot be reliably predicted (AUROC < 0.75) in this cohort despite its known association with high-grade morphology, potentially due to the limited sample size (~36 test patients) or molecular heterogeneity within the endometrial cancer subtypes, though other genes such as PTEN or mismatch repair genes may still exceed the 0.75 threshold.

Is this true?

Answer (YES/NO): NO